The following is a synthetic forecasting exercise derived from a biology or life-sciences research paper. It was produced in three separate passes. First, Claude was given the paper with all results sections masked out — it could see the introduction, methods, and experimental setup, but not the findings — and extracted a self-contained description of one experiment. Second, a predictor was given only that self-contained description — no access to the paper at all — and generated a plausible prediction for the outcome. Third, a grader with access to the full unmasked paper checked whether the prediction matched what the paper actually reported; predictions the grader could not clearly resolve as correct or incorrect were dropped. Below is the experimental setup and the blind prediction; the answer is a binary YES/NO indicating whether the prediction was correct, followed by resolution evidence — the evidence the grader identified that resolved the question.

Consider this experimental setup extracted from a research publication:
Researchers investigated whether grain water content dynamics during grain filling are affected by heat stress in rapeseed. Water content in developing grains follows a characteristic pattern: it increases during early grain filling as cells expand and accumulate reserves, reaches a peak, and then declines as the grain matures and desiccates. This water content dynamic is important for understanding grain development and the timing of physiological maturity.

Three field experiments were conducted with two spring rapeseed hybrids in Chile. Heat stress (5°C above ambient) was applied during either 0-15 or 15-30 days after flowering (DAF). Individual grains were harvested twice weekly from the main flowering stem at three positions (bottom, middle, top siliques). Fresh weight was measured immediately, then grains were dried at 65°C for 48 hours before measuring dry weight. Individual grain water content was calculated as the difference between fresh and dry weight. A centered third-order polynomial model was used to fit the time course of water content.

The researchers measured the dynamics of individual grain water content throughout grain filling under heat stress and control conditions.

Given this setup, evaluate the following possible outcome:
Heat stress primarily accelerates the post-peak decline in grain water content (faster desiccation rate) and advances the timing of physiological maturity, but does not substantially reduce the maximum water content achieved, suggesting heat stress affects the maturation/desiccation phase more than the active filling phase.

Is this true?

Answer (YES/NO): NO